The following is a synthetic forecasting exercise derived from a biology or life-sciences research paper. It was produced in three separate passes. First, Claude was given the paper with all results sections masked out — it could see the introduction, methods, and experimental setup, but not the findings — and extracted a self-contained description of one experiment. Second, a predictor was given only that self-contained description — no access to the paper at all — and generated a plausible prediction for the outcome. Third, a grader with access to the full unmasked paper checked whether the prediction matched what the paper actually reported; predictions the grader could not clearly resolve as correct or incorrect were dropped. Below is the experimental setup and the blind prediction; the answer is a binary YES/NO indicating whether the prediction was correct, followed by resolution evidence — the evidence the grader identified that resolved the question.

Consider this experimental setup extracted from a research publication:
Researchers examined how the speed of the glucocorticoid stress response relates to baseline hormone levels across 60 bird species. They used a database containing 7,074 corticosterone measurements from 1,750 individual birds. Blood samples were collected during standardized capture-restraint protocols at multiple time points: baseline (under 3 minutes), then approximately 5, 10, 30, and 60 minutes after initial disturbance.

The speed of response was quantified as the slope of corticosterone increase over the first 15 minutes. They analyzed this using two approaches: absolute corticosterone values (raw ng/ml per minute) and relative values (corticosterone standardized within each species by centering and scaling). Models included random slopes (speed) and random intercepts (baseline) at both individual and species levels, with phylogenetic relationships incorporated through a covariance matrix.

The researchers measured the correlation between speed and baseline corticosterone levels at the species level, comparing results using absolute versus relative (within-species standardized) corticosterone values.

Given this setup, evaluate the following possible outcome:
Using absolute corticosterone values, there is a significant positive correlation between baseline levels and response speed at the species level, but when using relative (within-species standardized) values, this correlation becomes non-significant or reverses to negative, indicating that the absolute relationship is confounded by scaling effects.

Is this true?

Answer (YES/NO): YES